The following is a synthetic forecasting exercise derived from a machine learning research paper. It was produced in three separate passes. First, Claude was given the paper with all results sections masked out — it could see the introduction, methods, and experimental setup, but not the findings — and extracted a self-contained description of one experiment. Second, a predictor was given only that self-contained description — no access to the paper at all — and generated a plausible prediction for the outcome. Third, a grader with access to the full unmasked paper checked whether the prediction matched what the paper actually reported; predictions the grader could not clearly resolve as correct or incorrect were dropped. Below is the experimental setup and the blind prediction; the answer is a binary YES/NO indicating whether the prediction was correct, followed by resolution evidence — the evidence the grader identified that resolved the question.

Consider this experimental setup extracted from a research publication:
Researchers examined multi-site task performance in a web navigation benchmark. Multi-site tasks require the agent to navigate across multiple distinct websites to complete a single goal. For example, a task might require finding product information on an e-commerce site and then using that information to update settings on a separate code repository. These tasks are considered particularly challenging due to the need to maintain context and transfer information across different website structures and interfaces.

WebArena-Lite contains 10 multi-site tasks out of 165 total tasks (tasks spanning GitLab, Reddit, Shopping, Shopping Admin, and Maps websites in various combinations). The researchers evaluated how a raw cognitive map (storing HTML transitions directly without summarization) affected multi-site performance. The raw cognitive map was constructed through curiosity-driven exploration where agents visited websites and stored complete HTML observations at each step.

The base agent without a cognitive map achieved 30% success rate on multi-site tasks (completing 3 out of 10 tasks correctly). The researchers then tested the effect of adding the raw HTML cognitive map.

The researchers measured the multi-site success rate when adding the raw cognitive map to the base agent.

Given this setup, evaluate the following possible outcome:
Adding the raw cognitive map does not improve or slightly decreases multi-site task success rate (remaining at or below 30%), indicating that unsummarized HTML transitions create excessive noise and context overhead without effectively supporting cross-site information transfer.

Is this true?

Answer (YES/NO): NO